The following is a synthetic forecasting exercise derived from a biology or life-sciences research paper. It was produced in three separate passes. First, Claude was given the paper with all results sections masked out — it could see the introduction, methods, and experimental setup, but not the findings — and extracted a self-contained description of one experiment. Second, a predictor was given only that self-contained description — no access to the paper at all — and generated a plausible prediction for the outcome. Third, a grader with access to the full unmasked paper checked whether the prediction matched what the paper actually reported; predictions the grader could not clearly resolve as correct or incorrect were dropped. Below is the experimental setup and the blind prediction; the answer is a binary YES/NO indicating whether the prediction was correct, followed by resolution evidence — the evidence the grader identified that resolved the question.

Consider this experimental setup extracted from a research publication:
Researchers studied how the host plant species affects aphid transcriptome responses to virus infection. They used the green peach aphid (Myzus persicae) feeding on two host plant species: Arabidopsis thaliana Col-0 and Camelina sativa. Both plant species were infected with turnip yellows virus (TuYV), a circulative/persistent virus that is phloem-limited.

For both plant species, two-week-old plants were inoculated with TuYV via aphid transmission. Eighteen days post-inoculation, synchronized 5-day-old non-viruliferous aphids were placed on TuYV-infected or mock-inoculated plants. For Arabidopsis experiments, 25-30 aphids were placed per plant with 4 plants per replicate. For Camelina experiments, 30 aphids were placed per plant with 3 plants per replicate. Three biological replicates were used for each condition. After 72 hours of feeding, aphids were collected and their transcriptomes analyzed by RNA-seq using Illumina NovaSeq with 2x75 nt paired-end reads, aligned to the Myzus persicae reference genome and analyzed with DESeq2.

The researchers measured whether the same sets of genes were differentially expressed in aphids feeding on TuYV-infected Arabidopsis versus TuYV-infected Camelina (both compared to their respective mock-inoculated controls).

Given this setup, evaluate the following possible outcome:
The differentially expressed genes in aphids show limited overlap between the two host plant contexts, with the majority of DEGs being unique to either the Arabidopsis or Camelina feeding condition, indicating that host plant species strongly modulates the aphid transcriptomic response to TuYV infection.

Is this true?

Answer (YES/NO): YES